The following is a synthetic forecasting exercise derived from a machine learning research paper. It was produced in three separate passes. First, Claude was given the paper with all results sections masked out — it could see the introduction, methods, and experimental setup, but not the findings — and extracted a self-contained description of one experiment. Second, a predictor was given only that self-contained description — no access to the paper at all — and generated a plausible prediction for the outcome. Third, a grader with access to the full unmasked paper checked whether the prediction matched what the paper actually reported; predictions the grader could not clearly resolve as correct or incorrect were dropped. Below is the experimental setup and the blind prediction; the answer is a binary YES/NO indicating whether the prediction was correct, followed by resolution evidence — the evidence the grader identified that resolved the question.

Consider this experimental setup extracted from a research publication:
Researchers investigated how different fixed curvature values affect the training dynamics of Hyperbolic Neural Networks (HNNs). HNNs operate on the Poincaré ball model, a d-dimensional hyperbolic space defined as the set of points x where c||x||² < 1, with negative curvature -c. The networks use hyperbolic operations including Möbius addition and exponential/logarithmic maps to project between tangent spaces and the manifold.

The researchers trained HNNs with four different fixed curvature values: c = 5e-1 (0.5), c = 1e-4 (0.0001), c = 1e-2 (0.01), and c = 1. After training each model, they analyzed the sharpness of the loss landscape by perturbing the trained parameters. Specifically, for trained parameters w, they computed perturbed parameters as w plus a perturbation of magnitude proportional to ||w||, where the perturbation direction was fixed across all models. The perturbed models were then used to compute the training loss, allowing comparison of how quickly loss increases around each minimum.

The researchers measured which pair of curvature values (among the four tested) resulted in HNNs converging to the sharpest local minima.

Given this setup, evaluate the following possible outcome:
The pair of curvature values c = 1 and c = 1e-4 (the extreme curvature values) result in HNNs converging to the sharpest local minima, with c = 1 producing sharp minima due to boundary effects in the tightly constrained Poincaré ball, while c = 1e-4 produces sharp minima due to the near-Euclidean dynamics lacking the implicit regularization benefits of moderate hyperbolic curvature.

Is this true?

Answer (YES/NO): NO